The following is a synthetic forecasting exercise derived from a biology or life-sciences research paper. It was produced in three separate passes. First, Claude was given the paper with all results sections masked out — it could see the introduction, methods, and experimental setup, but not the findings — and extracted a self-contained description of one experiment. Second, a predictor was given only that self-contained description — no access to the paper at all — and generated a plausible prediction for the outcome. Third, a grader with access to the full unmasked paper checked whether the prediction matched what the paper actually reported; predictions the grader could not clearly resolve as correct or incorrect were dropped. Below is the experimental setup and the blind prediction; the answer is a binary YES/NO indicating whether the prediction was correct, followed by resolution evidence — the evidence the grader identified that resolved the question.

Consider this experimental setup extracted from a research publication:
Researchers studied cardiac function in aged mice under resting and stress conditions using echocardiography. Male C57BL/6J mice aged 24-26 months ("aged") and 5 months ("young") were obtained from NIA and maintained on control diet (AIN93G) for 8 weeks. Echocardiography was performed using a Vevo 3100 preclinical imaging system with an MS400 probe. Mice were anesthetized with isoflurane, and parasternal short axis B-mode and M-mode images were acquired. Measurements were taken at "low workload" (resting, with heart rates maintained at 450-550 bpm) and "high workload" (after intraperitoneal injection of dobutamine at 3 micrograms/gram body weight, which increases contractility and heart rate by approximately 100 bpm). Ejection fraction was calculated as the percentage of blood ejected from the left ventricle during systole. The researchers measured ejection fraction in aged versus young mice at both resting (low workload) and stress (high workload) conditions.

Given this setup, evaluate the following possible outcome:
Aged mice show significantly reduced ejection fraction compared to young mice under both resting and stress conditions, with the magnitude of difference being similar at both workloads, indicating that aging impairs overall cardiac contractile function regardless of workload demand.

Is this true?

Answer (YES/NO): NO